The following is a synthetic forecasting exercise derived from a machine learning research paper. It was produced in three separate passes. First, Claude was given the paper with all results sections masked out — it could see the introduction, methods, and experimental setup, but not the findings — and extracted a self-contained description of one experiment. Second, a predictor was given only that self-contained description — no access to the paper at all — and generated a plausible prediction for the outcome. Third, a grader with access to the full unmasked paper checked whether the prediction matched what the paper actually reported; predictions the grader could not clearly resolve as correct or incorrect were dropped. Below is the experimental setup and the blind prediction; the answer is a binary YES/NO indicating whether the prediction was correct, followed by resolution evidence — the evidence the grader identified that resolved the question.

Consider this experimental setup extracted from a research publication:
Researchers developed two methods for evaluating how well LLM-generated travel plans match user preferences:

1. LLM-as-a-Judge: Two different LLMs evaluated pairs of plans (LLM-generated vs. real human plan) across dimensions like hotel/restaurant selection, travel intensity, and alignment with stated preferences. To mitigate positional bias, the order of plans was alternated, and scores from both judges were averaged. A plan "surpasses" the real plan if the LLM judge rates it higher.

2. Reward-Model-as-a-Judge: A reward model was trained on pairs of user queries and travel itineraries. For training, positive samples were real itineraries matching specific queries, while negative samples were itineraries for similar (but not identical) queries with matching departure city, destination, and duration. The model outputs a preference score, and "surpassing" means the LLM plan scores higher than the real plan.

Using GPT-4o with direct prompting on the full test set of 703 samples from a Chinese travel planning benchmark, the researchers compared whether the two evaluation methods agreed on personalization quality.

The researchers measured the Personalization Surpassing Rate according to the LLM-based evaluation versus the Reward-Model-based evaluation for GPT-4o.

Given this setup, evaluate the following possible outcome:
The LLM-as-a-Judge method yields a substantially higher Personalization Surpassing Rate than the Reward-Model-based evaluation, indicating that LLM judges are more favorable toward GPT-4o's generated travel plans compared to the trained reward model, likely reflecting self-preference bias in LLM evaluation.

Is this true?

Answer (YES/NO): NO